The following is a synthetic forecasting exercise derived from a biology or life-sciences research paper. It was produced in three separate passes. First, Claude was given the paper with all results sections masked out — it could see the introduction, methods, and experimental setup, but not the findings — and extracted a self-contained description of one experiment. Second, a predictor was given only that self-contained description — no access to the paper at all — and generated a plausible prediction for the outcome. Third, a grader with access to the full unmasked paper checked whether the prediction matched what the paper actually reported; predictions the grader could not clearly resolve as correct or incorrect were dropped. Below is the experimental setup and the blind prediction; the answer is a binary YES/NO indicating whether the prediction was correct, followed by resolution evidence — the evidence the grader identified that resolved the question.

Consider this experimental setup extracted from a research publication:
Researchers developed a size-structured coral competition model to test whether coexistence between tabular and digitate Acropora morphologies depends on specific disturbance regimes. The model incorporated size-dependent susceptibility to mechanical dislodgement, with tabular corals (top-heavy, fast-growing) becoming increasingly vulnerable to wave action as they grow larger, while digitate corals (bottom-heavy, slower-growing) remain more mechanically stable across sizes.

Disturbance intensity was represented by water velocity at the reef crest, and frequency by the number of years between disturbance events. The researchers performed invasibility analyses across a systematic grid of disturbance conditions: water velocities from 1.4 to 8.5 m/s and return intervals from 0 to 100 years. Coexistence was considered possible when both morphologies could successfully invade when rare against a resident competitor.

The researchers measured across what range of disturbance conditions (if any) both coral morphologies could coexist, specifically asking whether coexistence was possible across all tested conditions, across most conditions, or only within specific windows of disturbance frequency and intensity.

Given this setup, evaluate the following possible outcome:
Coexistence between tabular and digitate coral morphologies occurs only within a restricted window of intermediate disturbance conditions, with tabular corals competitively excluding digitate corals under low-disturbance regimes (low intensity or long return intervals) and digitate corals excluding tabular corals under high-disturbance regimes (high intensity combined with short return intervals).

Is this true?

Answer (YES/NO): NO